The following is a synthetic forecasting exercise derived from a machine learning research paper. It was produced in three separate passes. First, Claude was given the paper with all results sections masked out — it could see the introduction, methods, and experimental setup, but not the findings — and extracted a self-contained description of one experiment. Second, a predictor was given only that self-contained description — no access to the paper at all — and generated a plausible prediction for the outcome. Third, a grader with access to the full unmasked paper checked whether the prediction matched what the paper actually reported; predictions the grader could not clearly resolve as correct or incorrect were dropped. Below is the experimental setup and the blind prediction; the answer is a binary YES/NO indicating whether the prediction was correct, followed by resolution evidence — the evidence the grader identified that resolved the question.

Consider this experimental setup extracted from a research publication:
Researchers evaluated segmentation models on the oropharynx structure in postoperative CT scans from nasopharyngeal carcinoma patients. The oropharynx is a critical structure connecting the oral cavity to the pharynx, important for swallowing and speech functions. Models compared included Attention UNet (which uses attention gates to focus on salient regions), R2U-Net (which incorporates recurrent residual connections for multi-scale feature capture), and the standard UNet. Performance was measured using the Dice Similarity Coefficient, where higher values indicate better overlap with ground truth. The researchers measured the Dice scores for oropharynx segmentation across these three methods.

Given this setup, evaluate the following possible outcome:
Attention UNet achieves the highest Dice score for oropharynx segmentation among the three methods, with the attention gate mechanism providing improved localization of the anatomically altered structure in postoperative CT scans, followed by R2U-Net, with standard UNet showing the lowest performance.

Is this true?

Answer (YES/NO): YES